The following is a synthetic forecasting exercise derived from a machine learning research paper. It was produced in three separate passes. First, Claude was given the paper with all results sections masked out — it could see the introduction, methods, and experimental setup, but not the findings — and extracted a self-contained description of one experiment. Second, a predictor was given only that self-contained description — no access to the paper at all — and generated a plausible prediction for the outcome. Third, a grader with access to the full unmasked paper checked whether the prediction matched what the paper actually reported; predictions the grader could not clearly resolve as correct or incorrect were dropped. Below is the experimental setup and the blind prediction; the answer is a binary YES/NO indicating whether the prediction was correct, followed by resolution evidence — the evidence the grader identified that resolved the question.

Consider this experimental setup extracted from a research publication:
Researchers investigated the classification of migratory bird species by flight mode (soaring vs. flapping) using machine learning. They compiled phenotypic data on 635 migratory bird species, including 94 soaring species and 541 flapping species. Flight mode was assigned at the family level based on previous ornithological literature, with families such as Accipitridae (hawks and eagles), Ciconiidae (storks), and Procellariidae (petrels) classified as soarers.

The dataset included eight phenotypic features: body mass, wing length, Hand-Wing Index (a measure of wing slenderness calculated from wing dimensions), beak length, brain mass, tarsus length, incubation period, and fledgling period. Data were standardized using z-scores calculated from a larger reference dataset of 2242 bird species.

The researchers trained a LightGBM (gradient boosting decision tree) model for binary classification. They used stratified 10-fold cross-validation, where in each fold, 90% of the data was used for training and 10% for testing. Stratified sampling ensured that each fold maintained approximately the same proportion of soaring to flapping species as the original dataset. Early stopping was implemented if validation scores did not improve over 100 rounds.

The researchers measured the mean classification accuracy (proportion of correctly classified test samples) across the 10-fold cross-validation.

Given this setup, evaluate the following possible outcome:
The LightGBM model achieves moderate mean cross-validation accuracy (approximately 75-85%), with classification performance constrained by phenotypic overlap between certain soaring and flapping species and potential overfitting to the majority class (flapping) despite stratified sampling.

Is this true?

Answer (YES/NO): NO